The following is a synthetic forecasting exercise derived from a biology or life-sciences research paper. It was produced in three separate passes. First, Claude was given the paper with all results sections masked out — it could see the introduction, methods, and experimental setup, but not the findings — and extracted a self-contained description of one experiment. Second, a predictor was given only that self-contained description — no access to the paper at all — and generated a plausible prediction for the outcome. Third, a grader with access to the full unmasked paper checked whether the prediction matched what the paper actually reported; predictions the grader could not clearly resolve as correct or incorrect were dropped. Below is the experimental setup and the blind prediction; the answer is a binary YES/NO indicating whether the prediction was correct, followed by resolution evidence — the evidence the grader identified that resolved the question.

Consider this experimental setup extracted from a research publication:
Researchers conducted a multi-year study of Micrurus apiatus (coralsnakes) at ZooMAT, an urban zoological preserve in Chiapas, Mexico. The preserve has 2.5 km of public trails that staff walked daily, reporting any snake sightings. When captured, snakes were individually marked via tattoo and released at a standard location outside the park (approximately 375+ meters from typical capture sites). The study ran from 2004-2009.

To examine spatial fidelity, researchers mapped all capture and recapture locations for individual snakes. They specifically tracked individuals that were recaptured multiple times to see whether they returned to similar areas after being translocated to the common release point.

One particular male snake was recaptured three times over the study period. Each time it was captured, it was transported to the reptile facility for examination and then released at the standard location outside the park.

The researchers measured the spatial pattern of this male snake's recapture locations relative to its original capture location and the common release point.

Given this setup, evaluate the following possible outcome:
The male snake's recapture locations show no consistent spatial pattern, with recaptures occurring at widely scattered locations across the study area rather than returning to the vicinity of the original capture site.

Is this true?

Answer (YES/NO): NO